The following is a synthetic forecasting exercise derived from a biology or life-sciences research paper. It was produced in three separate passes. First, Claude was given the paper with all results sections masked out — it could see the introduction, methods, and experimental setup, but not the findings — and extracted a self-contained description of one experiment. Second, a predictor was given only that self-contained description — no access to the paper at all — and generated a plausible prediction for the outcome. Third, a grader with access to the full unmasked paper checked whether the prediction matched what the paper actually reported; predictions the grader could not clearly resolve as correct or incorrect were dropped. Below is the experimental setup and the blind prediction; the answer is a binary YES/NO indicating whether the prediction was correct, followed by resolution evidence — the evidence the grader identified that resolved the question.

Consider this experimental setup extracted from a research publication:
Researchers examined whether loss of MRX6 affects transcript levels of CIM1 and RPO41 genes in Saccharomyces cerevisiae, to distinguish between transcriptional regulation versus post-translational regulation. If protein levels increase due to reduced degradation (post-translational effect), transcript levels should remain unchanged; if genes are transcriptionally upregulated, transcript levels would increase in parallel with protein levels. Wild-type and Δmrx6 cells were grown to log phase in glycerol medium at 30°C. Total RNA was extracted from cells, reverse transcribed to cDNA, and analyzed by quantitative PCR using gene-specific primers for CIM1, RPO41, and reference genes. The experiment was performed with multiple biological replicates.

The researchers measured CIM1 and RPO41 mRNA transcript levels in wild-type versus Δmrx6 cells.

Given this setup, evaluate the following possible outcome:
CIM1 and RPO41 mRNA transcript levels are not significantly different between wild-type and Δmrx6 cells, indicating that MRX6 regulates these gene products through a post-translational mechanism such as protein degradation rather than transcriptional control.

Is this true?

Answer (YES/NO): YES